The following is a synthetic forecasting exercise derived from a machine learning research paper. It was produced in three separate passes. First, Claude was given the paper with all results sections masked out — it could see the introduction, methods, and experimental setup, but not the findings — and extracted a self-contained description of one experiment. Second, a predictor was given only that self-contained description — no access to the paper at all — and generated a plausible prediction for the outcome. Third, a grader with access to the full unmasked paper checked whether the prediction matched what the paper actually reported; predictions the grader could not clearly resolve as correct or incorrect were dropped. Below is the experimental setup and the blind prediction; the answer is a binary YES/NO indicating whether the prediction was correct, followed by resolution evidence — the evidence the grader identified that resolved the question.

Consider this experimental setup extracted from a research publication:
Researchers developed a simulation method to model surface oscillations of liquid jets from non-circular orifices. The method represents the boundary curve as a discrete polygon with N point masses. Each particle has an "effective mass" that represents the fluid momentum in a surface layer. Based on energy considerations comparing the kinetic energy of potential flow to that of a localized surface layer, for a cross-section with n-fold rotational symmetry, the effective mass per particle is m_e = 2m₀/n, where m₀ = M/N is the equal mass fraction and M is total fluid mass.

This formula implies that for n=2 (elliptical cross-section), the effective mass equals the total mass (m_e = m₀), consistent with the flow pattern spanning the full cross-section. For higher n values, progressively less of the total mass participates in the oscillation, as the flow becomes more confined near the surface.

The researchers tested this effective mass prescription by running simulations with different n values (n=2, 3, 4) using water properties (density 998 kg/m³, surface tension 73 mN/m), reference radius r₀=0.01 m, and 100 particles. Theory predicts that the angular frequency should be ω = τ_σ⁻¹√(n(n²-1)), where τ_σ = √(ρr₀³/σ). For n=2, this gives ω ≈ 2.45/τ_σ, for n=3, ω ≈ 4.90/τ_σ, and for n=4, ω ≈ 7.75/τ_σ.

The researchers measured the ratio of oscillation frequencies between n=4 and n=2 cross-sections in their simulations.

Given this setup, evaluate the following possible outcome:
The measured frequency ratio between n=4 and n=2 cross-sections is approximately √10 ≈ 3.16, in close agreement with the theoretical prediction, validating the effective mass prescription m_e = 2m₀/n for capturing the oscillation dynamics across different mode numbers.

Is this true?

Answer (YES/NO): YES